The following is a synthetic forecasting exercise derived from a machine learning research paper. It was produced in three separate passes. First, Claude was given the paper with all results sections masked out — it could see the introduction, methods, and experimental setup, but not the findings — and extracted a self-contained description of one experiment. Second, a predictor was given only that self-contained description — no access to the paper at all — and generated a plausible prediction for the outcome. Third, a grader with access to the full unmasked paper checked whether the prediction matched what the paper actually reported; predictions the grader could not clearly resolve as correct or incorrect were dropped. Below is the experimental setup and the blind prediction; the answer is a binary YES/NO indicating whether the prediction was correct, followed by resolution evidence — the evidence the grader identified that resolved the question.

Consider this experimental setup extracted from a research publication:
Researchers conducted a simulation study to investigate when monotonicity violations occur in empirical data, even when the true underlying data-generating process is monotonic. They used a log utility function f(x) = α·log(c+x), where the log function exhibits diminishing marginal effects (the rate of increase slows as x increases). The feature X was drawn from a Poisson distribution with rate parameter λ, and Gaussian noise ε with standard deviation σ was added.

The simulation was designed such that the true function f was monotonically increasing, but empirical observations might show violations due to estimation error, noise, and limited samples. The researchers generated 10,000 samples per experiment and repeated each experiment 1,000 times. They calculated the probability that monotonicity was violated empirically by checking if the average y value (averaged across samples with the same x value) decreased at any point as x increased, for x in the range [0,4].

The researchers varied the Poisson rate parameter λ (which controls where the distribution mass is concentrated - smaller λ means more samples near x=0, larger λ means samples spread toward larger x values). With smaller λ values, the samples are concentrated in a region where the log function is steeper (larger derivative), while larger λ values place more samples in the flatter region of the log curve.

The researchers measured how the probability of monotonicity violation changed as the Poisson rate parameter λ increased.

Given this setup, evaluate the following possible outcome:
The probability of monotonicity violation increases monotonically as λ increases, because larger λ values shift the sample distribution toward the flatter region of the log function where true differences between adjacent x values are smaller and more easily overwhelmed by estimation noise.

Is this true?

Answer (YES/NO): NO